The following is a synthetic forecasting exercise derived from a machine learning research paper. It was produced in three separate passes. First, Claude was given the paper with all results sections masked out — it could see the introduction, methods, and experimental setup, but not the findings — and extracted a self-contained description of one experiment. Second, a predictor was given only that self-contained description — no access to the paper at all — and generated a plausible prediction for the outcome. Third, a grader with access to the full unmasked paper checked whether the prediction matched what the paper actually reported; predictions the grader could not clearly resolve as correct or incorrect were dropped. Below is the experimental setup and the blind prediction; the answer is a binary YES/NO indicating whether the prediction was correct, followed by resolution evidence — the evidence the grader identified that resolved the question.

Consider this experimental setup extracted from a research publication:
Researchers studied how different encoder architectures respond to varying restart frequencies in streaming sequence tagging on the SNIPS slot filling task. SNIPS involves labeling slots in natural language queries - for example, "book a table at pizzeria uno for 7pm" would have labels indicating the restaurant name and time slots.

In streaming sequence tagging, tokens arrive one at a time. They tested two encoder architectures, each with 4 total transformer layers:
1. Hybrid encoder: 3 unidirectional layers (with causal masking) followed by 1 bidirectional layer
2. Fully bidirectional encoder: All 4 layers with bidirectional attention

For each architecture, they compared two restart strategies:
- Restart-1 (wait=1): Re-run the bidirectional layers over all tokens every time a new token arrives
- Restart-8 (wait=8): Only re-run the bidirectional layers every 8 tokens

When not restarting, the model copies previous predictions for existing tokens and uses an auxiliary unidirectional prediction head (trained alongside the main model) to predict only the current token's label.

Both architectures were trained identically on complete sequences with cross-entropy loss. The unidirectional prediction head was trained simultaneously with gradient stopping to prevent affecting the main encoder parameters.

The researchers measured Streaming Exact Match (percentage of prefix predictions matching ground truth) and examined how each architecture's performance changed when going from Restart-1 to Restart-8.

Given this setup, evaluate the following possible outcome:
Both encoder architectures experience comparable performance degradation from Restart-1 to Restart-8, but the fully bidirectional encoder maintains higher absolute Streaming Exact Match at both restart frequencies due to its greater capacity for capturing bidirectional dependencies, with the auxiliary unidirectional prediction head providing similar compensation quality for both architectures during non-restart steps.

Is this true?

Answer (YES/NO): NO